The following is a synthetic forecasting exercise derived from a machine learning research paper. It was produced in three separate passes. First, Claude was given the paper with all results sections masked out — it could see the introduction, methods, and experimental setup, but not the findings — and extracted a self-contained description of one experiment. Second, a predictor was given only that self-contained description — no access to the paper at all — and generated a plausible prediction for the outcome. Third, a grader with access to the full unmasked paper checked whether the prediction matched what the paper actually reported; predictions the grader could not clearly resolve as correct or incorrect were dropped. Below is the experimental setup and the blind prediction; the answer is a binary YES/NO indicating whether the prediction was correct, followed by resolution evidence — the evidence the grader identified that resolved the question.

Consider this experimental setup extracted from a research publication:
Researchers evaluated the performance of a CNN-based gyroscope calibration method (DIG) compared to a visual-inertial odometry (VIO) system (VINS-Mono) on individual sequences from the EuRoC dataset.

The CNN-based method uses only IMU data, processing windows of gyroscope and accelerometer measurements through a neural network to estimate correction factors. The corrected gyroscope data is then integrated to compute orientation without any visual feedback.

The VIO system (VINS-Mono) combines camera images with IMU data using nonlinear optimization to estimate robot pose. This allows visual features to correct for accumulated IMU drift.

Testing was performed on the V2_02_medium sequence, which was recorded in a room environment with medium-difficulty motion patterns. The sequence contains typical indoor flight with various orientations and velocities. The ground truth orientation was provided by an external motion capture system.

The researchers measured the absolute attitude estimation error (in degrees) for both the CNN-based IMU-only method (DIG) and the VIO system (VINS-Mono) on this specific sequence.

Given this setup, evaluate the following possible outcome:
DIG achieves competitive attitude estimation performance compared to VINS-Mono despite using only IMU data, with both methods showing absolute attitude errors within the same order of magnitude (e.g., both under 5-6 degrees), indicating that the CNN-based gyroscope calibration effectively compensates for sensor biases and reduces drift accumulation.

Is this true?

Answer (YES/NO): YES